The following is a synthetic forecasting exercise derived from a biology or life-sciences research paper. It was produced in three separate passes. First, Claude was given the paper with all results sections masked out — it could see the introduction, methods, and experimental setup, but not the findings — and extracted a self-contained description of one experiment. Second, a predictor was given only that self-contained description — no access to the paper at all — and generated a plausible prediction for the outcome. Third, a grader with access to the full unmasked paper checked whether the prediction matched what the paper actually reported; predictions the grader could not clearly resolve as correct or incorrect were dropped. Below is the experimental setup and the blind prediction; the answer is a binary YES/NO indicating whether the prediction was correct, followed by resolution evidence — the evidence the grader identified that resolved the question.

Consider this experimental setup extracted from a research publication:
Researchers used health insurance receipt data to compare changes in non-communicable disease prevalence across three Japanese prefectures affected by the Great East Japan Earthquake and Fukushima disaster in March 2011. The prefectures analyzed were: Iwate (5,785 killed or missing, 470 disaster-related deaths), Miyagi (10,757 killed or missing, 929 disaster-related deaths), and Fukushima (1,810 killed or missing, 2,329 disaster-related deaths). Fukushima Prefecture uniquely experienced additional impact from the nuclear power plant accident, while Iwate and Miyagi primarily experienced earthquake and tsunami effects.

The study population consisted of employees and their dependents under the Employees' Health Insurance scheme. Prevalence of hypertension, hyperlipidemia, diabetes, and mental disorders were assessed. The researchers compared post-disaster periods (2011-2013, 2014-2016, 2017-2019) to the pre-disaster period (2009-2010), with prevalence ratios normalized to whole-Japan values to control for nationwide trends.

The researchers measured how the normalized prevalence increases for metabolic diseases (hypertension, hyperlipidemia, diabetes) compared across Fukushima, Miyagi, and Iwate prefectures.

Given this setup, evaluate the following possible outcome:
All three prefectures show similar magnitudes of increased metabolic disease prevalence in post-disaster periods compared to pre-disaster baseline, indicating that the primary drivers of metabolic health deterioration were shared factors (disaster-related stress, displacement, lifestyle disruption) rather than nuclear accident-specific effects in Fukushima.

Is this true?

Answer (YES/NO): NO